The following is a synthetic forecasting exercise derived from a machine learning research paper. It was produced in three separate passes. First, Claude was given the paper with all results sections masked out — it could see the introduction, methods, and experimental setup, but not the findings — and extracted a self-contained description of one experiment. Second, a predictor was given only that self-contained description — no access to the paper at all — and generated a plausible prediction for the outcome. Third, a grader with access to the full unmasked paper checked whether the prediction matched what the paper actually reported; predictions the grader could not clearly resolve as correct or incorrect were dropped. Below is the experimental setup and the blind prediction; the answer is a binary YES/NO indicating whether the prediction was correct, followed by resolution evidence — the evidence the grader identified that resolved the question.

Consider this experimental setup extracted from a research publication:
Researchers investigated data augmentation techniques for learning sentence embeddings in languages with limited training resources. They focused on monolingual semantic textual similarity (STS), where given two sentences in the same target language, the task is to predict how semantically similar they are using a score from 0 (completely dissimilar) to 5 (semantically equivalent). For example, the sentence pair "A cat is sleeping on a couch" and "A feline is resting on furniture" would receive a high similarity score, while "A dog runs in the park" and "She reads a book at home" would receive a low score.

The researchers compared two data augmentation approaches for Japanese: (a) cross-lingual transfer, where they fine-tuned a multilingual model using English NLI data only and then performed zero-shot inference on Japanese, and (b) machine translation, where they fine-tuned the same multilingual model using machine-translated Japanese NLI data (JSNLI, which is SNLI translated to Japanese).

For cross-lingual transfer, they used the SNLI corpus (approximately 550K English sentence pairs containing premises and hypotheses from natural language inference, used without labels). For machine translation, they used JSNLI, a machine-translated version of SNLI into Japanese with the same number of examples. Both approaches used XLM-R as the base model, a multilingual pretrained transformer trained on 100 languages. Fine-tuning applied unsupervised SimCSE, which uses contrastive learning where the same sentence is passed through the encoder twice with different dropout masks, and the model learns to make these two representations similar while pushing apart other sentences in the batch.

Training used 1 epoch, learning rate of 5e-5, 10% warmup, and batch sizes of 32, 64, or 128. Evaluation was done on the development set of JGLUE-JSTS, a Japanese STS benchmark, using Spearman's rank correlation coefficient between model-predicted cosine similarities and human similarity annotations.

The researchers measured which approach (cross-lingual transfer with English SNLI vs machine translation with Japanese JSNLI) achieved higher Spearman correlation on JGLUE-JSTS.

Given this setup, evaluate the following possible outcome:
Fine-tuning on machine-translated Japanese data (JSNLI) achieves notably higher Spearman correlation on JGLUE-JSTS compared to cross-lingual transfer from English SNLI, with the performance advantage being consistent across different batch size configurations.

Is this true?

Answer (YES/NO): NO